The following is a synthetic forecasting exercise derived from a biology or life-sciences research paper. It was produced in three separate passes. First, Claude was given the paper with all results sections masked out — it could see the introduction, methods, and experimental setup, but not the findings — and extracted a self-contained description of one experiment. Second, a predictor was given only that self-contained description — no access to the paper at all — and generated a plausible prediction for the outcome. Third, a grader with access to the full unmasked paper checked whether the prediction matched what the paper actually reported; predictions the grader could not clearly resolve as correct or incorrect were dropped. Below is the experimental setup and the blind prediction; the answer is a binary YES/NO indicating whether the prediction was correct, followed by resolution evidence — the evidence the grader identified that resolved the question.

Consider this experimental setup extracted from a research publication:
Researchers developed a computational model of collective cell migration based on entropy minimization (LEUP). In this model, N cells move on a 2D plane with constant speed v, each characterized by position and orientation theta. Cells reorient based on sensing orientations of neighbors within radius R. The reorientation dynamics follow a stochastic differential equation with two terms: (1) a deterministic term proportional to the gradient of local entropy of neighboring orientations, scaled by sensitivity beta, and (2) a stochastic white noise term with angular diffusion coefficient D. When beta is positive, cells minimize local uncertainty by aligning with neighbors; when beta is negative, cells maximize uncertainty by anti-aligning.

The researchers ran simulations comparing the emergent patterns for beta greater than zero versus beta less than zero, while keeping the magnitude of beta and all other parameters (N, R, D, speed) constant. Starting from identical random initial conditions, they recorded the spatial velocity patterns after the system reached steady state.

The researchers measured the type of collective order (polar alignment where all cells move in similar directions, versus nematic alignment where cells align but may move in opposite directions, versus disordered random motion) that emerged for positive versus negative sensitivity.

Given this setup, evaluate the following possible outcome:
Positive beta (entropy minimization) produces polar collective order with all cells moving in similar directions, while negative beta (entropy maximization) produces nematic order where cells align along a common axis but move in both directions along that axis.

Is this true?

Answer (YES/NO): NO